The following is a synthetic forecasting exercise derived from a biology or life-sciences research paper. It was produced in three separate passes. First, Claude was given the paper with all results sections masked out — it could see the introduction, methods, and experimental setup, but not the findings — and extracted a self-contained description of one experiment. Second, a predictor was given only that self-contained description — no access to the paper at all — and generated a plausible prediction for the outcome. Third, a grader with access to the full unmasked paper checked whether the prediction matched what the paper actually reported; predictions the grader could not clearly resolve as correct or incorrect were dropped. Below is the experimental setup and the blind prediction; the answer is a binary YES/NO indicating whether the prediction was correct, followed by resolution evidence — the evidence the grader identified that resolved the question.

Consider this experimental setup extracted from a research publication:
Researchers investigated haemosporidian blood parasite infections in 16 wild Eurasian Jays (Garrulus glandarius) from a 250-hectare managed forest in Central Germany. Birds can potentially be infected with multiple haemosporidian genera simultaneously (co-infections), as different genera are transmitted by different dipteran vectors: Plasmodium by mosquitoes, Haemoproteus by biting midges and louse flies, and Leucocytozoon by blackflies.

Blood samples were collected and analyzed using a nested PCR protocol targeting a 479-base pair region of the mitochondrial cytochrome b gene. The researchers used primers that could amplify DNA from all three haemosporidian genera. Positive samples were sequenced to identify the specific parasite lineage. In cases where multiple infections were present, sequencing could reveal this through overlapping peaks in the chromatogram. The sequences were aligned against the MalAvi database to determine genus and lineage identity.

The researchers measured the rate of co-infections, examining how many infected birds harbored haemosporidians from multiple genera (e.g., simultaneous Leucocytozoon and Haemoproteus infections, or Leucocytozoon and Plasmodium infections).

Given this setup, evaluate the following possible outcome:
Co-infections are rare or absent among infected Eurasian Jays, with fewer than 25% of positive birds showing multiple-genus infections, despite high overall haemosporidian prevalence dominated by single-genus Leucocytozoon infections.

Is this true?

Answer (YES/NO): NO